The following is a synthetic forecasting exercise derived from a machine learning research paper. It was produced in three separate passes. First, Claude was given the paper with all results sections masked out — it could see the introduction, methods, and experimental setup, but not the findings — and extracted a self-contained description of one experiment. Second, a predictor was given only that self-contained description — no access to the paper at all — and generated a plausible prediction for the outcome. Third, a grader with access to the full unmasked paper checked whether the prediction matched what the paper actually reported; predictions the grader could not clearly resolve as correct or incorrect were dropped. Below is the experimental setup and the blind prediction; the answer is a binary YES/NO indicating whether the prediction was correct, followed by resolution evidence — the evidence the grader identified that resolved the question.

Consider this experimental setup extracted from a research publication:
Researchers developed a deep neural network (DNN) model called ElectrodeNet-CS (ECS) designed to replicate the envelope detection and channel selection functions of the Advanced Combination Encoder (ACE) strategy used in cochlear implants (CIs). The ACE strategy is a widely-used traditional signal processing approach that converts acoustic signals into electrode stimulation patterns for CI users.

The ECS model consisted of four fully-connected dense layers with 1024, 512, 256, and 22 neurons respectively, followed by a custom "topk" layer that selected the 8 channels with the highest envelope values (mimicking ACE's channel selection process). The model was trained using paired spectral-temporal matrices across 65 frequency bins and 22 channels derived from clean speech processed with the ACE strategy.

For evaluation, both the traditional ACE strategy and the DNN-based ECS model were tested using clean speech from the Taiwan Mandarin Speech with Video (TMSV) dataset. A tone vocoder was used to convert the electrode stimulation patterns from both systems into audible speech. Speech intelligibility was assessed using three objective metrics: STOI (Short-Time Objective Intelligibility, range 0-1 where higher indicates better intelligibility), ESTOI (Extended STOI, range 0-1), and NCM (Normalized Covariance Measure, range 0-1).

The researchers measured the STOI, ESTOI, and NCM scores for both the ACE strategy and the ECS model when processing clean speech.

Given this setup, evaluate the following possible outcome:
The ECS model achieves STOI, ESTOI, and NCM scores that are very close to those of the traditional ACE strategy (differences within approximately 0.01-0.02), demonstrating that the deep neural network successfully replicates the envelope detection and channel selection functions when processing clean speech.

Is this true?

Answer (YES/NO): YES